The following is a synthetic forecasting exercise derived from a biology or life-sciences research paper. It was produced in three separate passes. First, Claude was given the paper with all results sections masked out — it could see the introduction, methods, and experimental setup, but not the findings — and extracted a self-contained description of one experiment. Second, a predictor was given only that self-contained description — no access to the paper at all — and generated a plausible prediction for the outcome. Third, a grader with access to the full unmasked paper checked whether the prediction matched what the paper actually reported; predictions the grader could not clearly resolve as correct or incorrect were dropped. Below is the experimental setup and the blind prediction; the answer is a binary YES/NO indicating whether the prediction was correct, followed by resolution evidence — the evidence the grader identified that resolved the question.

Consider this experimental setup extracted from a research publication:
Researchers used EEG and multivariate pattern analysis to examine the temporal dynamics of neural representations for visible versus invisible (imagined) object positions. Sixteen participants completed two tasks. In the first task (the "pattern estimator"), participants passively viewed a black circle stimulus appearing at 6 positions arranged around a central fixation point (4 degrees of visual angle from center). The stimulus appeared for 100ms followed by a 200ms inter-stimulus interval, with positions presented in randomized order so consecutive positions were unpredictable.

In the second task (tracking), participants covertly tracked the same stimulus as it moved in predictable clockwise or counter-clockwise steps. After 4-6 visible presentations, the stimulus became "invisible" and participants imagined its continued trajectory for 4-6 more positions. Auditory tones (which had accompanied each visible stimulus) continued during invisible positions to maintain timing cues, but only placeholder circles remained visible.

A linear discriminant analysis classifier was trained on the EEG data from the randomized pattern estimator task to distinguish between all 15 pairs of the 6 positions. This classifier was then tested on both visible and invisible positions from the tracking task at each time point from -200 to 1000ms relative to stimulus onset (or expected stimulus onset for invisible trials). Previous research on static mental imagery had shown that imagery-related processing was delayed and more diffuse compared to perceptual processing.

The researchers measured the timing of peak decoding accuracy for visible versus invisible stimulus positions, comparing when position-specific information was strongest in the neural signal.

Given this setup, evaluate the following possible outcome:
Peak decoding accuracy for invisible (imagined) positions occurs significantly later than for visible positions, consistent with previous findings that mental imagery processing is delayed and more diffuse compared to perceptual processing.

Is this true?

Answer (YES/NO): YES